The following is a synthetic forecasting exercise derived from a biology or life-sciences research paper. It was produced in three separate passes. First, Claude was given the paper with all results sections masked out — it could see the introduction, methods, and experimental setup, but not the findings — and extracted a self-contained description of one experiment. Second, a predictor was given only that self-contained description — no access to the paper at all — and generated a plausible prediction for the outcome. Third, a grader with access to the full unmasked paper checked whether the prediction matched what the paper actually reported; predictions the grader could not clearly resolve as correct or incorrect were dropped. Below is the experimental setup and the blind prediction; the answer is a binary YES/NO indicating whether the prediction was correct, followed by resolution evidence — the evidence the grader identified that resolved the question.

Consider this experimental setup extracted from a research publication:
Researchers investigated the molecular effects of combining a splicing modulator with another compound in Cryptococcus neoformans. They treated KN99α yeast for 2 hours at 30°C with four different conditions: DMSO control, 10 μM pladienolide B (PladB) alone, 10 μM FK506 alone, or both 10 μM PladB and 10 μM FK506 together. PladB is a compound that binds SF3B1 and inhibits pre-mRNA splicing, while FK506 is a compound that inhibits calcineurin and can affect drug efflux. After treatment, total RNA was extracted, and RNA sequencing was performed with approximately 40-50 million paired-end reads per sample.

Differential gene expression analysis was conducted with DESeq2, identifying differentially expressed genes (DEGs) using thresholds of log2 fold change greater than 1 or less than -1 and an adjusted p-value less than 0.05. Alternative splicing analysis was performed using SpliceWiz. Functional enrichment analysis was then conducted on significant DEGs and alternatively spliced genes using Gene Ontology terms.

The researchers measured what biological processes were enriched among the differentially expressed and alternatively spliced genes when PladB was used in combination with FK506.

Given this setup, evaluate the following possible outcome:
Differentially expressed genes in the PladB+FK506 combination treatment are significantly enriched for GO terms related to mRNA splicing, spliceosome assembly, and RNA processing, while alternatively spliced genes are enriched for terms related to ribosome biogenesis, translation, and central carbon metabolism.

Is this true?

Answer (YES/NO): NO